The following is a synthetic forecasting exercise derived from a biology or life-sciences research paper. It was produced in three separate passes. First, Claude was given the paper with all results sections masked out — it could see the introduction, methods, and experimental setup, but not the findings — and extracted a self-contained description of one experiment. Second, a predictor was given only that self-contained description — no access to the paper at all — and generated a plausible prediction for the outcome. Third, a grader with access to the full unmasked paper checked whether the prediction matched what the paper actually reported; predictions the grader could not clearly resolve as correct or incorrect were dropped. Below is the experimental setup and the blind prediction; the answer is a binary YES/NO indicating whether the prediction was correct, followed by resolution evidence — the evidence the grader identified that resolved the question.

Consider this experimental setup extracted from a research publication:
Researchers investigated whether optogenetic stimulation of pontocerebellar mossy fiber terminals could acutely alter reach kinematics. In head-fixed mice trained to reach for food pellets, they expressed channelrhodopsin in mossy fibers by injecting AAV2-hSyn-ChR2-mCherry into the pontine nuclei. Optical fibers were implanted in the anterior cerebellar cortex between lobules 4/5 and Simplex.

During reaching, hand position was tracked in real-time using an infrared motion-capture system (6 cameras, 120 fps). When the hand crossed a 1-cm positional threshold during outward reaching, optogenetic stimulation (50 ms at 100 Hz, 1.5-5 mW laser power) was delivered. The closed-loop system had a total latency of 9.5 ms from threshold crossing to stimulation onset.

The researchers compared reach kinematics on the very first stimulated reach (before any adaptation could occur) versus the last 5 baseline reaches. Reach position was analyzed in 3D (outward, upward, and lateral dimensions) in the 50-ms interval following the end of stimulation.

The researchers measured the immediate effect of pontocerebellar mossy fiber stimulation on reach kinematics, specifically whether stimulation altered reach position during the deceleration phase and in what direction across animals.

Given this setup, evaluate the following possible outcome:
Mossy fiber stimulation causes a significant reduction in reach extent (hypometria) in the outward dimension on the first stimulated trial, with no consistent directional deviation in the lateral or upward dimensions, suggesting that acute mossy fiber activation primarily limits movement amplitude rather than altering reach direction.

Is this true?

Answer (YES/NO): NO